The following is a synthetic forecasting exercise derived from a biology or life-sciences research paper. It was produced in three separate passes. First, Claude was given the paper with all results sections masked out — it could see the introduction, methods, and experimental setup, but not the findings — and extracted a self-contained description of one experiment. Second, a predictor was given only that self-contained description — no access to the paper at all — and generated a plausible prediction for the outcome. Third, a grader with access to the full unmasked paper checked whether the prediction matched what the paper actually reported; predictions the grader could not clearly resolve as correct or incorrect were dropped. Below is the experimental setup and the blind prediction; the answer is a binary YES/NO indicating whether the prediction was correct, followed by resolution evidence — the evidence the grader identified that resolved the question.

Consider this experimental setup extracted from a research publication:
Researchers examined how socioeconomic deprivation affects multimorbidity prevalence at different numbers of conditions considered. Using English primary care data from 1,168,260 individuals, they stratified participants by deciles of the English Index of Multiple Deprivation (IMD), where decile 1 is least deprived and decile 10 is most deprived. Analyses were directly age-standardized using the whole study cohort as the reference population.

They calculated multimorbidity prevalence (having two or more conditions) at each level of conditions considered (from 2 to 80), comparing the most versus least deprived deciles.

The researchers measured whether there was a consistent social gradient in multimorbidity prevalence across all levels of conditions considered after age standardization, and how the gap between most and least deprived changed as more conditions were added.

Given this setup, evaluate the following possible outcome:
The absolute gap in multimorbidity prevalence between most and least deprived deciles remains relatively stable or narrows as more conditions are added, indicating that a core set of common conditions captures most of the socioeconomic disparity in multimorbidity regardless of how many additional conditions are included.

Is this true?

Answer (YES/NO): YES